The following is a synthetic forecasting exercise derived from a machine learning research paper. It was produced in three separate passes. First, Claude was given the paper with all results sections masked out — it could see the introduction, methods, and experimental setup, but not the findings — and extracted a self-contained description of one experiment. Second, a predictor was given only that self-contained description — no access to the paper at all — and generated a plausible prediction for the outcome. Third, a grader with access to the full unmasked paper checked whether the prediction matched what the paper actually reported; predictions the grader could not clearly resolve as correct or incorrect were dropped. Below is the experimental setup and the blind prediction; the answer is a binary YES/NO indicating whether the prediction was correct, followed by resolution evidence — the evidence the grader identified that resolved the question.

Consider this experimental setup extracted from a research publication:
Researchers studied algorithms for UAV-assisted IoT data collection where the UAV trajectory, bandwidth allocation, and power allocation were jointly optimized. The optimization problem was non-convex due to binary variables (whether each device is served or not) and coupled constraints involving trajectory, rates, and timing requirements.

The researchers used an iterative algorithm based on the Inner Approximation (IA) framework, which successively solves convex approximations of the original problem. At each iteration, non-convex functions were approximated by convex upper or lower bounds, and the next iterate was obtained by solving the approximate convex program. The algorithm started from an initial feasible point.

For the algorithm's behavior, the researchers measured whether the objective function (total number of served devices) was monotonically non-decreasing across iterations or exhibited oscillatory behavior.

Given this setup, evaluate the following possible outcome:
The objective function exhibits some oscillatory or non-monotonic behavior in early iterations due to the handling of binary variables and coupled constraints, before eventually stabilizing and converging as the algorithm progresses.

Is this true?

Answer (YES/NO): NO